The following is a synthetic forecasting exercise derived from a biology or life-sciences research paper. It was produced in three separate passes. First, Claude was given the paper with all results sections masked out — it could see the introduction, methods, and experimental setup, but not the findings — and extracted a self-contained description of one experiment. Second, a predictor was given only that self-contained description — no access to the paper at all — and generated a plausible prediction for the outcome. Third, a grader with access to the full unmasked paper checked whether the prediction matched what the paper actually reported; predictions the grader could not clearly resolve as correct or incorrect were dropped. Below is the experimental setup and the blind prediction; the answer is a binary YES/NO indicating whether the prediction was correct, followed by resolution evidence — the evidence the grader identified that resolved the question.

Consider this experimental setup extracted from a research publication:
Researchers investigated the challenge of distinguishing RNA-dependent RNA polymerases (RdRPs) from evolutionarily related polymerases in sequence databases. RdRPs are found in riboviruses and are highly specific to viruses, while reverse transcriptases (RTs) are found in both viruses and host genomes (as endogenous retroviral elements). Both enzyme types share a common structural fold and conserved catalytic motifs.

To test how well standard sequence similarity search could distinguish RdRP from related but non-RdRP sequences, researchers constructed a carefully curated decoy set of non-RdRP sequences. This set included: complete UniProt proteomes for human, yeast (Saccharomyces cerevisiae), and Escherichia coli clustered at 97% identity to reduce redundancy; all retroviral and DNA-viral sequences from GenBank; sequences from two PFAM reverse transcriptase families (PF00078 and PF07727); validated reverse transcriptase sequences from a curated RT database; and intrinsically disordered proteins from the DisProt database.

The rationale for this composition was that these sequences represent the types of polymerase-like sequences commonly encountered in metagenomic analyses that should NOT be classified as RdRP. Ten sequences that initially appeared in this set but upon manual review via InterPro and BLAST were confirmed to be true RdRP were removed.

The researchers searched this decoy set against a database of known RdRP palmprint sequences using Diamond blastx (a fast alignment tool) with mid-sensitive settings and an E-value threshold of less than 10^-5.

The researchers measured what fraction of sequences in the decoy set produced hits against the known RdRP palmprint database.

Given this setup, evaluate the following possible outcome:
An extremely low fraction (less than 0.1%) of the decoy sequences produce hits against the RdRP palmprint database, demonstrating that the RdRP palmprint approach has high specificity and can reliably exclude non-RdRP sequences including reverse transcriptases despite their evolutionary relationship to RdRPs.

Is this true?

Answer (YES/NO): NO